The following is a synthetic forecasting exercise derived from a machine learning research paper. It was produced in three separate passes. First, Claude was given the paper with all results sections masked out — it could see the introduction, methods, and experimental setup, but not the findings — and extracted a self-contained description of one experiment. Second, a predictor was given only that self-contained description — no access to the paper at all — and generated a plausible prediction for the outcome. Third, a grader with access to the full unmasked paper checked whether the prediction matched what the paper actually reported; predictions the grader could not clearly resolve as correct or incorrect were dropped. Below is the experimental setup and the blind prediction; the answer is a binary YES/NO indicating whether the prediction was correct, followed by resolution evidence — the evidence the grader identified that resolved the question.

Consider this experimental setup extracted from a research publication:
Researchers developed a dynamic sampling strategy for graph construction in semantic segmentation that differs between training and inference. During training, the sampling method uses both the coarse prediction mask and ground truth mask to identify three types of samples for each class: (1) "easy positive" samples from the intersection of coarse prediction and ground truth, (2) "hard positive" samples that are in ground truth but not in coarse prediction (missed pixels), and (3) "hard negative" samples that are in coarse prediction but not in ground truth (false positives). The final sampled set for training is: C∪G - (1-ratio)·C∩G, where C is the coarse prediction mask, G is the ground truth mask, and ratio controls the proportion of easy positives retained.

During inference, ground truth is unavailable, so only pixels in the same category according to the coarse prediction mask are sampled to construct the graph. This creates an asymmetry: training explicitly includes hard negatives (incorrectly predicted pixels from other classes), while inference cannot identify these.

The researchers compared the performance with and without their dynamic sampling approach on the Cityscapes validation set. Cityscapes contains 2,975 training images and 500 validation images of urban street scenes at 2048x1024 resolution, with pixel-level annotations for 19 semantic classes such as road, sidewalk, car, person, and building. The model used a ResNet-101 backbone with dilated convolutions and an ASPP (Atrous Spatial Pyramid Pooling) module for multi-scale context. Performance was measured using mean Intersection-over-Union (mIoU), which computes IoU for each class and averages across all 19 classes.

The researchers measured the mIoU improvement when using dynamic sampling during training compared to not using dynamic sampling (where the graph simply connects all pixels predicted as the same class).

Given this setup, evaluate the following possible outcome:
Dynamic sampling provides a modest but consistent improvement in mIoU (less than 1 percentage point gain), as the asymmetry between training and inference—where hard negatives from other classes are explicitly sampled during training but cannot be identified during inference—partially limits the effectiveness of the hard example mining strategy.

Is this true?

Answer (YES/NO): NO